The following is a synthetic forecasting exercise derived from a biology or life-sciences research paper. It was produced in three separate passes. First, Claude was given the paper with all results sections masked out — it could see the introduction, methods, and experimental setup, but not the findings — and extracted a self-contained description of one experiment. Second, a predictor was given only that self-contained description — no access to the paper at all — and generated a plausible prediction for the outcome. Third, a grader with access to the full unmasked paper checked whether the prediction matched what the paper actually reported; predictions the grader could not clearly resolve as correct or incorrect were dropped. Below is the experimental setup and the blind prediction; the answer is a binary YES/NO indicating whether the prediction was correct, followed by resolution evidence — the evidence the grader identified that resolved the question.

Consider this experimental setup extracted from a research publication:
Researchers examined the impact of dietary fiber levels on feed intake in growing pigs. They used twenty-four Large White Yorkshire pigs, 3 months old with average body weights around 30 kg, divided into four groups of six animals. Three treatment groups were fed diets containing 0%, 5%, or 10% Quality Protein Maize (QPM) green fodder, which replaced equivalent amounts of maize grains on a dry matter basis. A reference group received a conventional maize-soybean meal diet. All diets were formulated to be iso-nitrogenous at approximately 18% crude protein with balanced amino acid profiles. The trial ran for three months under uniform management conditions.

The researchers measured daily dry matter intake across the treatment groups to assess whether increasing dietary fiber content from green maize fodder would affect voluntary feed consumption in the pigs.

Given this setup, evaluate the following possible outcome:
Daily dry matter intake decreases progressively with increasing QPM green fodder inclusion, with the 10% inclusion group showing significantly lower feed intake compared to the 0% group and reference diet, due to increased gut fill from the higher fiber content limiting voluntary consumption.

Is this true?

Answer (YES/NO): NO